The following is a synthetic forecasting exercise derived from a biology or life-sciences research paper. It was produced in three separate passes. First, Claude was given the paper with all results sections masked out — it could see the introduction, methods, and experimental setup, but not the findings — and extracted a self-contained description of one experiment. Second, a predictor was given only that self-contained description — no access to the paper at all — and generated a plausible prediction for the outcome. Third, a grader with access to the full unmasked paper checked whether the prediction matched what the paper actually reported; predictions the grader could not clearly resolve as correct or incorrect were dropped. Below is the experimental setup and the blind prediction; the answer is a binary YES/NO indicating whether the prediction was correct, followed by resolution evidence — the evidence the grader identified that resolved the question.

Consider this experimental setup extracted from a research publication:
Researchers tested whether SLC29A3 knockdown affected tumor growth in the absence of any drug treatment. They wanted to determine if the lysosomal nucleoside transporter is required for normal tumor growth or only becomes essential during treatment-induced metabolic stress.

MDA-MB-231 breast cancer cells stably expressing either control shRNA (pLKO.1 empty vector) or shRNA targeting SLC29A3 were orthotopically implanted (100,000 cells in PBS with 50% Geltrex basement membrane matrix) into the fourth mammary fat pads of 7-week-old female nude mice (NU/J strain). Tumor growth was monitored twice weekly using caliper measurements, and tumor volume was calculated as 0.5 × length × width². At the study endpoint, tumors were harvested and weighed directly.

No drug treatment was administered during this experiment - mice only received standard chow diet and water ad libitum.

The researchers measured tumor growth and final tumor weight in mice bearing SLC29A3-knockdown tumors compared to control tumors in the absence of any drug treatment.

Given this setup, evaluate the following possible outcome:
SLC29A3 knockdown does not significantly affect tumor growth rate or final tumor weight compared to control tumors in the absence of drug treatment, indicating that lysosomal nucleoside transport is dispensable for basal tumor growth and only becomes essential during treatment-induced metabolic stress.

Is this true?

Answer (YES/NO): NO